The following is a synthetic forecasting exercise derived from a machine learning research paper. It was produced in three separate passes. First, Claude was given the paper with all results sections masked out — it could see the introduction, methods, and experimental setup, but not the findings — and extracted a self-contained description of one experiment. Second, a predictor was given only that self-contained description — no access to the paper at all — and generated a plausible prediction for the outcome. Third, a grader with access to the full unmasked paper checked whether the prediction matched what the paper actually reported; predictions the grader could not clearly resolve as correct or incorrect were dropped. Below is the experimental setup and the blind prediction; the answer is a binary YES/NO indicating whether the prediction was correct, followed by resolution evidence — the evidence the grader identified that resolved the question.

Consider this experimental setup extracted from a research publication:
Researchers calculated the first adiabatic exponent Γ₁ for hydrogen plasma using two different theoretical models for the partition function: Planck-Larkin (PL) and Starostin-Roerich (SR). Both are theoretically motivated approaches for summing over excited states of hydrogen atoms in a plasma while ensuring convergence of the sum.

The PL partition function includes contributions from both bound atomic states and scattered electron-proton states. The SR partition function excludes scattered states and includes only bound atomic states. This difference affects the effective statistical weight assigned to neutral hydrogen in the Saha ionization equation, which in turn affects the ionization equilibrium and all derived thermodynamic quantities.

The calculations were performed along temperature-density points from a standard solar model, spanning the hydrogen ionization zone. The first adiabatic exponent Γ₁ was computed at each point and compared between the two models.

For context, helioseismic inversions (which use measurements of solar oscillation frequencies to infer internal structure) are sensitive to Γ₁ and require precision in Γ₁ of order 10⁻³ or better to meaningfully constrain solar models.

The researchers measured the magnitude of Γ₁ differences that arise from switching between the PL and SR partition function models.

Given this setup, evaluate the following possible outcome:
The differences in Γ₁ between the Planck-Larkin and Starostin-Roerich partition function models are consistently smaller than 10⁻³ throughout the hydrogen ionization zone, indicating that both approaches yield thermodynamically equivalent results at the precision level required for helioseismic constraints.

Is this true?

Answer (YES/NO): NO